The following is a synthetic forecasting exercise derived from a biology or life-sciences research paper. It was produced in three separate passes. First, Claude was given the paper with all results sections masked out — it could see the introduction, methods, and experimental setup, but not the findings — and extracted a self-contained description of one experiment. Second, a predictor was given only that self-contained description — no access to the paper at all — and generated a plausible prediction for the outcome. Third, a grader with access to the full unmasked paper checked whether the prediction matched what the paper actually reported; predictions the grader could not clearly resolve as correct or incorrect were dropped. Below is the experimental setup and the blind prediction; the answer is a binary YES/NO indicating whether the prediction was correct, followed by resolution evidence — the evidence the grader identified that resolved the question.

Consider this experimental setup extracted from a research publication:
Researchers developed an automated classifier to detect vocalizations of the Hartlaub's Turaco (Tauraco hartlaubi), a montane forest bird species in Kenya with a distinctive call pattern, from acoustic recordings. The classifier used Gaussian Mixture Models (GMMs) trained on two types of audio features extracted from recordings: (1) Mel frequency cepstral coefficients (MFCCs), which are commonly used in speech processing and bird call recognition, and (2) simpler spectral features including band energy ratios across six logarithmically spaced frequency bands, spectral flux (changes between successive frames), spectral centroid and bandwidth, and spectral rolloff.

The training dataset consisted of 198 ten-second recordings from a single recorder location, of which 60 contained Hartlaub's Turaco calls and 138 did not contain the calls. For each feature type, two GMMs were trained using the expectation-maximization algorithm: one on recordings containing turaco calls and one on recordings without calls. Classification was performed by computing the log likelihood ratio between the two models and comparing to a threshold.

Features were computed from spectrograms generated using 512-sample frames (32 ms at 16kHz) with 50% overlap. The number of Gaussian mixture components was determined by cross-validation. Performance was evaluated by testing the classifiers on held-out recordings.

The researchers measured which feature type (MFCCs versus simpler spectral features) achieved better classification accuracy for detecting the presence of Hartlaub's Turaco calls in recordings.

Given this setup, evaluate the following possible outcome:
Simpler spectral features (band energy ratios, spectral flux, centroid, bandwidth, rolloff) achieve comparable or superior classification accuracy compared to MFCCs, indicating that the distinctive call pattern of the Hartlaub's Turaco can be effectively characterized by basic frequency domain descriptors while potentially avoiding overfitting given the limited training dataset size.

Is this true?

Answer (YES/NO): NO